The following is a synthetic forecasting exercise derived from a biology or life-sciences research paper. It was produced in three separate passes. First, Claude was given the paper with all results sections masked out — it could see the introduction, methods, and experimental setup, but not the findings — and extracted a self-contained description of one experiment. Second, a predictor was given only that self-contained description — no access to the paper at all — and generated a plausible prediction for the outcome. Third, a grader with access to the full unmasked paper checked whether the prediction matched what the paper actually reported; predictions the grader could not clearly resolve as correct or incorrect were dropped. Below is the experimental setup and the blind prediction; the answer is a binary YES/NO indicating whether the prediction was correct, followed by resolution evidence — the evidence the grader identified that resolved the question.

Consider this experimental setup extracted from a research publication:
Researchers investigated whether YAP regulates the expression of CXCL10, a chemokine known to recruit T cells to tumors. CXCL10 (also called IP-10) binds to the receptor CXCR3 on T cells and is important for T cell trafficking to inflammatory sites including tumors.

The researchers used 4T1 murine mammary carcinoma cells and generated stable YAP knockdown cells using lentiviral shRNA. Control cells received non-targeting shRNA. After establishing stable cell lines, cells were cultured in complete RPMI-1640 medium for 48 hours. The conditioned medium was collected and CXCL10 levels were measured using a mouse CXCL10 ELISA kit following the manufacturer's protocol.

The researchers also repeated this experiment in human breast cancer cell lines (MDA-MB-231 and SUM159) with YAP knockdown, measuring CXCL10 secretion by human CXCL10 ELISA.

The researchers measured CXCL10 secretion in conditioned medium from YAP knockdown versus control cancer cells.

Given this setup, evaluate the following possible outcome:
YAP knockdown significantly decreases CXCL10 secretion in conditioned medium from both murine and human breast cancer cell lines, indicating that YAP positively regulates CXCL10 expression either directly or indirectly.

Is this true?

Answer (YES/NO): NO